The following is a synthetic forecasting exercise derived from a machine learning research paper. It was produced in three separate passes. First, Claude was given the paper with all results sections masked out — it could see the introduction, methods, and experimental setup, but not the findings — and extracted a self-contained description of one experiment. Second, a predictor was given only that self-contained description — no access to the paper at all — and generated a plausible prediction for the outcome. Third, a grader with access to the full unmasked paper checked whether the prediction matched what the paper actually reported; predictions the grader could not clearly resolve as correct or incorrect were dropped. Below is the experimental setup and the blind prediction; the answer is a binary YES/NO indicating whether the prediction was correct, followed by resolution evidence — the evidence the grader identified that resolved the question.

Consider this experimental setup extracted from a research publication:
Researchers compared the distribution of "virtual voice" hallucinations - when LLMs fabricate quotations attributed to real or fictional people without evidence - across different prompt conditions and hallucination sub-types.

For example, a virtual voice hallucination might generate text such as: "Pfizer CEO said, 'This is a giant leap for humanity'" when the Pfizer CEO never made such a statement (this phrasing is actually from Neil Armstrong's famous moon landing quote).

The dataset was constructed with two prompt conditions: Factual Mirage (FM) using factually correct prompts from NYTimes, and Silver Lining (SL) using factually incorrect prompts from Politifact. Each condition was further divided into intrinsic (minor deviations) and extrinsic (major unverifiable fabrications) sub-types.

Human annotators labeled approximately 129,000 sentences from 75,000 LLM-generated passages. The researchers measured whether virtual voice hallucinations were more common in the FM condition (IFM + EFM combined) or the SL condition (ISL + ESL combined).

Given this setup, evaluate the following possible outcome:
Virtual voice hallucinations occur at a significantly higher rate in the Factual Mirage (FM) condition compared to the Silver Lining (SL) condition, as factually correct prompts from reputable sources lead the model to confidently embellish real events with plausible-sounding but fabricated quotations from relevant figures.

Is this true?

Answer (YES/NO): YES